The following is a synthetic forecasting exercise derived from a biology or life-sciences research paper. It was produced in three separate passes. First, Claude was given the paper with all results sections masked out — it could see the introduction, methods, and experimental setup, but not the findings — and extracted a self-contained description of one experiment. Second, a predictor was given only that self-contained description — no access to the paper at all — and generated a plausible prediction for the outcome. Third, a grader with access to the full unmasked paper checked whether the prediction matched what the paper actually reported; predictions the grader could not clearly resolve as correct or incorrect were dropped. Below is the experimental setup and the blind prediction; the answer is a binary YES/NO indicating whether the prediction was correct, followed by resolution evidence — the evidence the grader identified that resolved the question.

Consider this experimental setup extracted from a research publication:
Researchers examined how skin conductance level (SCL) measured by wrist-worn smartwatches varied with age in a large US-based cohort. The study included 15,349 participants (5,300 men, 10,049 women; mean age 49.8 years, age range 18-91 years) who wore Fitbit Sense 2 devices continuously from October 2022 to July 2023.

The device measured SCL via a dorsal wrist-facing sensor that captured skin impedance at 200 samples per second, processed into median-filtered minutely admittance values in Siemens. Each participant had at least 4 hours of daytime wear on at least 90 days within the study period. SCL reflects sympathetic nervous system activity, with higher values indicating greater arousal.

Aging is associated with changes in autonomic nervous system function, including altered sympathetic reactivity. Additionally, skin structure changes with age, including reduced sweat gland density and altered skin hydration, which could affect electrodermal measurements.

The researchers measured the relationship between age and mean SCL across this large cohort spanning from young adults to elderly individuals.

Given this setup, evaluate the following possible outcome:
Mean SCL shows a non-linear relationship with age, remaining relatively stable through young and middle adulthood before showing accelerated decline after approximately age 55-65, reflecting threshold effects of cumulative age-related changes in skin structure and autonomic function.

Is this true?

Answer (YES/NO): NO